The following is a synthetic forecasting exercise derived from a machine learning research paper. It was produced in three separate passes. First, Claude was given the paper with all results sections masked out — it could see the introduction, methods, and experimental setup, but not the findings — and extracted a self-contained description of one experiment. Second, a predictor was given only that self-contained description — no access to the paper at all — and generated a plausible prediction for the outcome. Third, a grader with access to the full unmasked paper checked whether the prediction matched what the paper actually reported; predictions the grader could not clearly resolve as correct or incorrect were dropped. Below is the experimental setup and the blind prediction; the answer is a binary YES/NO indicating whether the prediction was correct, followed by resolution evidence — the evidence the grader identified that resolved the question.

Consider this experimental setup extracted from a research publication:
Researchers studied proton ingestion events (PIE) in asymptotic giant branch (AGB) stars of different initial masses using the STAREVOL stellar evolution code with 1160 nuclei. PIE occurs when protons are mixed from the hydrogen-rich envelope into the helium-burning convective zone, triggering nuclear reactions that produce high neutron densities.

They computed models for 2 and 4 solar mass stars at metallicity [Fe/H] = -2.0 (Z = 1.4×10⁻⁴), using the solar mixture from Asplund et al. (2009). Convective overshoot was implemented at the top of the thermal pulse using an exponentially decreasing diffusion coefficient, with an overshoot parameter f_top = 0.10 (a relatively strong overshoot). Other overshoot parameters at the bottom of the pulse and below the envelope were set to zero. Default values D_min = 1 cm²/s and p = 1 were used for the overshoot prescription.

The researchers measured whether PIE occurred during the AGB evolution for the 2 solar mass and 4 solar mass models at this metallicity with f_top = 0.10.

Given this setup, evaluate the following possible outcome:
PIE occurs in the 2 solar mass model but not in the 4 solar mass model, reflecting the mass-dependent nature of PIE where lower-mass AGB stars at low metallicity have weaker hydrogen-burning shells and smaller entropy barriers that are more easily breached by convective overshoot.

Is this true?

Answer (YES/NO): YES